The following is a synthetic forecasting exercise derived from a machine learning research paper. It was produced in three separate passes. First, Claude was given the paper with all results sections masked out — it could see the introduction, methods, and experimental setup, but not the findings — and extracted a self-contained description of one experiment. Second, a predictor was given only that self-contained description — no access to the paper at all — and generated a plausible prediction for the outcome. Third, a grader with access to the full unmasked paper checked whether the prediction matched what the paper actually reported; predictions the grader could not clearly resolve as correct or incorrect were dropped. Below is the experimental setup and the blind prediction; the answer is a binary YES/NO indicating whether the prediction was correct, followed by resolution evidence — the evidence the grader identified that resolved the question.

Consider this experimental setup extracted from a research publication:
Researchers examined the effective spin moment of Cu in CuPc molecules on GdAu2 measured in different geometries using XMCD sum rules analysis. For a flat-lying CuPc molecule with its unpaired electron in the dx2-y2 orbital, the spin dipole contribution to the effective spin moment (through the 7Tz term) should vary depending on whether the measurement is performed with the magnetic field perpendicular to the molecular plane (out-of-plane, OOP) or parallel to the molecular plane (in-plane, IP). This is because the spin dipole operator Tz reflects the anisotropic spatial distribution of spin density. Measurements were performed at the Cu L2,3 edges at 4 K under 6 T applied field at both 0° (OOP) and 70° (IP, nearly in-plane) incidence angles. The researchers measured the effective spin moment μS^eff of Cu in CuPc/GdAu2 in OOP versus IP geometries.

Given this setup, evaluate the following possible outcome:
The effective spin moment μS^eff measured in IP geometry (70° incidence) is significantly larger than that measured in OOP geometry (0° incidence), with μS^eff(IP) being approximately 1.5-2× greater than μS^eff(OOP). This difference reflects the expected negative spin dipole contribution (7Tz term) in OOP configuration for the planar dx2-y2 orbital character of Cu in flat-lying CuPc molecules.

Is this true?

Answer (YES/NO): NO